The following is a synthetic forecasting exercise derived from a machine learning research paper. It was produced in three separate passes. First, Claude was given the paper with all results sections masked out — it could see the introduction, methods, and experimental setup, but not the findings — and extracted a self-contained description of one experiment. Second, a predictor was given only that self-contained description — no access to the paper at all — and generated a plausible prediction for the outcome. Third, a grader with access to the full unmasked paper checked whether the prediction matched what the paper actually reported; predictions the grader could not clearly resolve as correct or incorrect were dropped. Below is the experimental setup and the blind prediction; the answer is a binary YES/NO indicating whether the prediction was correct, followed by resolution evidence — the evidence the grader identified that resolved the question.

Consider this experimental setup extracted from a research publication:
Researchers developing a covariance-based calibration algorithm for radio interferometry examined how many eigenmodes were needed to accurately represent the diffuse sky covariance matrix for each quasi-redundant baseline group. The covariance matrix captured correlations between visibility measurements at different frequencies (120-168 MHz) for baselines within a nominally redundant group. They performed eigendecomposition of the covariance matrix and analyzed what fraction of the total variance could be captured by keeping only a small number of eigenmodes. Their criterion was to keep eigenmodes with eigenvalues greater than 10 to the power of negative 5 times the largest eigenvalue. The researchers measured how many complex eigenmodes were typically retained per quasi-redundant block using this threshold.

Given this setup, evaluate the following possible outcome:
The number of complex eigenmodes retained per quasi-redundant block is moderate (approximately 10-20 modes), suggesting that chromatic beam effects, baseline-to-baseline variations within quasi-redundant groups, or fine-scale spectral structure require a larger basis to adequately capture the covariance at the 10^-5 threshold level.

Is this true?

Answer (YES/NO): NO